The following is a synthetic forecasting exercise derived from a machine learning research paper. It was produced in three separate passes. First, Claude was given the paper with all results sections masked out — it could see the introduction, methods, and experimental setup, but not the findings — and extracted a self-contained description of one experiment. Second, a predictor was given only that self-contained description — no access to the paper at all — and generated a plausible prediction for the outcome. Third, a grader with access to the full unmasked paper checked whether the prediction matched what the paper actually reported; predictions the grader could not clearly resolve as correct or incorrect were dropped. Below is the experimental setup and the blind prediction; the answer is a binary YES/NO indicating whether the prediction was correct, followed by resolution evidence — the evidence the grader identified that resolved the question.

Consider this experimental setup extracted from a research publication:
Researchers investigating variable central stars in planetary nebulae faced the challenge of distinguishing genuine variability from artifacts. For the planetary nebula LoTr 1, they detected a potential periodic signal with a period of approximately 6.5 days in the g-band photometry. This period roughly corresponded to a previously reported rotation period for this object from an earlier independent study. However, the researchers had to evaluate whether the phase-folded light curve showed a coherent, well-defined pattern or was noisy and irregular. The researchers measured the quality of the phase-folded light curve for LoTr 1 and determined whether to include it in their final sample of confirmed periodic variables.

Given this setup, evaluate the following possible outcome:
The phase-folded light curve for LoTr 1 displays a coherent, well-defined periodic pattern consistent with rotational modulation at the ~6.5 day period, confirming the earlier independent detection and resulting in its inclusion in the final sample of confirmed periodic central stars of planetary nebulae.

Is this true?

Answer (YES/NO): NO